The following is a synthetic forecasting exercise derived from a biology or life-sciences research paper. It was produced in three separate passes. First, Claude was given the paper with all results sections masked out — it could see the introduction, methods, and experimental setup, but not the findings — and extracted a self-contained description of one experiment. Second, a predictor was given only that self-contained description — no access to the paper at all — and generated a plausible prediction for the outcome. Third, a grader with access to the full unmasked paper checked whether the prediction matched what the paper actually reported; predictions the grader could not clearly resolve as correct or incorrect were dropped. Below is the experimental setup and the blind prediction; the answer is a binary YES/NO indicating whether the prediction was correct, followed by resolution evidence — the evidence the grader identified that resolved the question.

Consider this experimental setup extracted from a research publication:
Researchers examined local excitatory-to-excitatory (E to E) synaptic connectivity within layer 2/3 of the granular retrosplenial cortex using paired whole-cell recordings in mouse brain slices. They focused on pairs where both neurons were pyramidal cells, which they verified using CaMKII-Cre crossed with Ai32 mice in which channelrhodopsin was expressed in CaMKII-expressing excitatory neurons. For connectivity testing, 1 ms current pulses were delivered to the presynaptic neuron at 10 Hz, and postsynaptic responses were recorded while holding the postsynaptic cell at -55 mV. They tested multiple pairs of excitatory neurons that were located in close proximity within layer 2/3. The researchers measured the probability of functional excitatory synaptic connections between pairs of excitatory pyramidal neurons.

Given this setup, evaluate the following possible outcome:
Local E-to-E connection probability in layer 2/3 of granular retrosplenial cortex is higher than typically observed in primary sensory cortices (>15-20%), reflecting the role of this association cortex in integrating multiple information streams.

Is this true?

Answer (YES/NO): NO